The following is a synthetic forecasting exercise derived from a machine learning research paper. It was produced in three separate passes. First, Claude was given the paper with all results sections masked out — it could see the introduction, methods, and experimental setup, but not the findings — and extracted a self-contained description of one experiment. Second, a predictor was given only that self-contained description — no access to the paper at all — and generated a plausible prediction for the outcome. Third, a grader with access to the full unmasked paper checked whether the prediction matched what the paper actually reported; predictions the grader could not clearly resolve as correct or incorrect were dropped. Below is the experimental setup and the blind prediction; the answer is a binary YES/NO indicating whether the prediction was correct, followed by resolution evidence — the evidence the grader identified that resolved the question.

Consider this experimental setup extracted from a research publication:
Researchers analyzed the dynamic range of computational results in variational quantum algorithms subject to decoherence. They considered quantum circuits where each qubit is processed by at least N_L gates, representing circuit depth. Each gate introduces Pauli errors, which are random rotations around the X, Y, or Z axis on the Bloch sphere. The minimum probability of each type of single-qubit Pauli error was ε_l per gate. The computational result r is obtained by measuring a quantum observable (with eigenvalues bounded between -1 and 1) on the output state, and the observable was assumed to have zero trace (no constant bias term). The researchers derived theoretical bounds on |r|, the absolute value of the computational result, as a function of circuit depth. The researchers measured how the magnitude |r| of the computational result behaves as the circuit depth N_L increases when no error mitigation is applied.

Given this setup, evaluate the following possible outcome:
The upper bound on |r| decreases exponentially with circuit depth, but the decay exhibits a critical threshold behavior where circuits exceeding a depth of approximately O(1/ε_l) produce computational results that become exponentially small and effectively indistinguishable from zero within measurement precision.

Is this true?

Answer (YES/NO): NO